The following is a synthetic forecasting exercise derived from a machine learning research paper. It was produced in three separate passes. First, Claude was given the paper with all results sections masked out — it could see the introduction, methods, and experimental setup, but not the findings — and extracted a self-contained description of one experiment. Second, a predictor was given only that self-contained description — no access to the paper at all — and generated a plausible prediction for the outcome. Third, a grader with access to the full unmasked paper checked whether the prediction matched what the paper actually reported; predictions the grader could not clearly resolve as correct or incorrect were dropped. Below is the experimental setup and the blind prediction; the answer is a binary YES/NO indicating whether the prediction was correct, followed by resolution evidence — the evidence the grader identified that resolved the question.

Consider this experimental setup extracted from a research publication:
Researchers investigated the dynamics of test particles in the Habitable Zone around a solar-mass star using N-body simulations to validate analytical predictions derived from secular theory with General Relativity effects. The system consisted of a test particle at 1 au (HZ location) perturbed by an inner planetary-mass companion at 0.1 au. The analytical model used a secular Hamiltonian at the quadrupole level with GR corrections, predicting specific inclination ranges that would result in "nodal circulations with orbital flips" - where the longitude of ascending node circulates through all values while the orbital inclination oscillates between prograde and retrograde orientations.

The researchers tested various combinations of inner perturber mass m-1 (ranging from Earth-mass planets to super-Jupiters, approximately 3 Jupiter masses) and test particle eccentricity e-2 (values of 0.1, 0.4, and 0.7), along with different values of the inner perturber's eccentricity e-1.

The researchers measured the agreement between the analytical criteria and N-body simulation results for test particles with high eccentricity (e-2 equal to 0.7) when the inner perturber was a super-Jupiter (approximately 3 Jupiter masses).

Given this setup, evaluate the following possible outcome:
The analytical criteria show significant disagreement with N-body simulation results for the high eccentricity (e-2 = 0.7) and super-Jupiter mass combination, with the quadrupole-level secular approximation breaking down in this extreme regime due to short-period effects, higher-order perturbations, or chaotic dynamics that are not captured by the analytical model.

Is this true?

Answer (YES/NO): YES